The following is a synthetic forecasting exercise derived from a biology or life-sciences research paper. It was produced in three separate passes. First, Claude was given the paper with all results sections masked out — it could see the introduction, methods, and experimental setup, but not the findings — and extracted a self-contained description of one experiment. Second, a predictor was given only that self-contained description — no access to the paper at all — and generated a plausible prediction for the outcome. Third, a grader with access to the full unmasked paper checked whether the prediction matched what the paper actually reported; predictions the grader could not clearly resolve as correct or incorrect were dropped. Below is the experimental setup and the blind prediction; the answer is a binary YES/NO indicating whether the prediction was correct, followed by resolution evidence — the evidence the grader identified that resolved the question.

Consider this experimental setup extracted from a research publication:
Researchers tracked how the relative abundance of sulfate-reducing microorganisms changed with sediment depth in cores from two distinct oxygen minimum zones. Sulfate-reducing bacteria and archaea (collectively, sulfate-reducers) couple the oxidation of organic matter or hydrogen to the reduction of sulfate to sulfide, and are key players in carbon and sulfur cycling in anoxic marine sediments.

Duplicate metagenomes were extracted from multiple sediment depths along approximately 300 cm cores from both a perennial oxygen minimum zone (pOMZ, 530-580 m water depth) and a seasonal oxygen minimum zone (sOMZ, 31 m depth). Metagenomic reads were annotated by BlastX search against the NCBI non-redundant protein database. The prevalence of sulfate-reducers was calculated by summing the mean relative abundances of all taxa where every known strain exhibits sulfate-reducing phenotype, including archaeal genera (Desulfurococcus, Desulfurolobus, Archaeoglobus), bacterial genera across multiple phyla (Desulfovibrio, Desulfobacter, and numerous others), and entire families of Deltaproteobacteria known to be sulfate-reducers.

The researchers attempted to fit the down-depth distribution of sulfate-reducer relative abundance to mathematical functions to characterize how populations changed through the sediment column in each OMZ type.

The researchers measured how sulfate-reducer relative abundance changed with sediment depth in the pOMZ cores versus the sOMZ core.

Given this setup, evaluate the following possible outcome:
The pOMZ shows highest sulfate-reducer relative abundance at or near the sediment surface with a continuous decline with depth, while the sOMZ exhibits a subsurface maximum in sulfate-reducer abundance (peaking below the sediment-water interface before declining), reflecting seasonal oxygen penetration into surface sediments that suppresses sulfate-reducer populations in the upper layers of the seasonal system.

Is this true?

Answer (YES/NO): NO